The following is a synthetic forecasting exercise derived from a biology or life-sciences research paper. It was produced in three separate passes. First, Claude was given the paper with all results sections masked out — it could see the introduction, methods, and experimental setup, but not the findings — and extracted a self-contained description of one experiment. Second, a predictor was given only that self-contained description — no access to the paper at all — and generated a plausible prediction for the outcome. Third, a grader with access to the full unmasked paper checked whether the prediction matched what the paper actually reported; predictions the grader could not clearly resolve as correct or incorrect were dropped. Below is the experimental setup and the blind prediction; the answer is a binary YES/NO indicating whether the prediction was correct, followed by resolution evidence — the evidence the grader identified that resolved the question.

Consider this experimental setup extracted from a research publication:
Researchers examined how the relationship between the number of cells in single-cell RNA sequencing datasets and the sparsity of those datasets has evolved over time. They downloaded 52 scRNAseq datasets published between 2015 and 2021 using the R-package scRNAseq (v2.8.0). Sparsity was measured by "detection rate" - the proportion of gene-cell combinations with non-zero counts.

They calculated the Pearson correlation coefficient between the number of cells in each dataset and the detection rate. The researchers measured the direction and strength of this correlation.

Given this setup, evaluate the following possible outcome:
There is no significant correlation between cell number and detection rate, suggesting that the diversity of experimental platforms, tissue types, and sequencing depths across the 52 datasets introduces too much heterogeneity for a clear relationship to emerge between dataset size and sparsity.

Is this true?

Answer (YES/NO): NO